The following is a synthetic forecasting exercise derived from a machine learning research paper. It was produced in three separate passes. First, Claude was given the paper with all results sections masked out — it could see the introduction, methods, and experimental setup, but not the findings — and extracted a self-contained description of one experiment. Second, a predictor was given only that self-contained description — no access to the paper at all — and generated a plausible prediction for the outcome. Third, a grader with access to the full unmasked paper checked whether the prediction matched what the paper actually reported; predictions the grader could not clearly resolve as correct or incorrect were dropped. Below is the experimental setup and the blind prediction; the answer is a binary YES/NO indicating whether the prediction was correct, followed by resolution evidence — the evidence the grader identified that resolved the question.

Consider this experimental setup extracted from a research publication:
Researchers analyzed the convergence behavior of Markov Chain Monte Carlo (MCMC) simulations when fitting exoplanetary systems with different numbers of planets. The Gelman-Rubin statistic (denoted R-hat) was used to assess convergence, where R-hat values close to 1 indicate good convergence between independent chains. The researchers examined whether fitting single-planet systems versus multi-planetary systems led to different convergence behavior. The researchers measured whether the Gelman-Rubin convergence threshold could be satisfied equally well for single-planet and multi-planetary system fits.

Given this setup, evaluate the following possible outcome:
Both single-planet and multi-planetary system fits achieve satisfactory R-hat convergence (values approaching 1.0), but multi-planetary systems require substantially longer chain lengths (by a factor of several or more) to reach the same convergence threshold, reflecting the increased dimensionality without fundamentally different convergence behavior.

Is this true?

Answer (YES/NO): NO